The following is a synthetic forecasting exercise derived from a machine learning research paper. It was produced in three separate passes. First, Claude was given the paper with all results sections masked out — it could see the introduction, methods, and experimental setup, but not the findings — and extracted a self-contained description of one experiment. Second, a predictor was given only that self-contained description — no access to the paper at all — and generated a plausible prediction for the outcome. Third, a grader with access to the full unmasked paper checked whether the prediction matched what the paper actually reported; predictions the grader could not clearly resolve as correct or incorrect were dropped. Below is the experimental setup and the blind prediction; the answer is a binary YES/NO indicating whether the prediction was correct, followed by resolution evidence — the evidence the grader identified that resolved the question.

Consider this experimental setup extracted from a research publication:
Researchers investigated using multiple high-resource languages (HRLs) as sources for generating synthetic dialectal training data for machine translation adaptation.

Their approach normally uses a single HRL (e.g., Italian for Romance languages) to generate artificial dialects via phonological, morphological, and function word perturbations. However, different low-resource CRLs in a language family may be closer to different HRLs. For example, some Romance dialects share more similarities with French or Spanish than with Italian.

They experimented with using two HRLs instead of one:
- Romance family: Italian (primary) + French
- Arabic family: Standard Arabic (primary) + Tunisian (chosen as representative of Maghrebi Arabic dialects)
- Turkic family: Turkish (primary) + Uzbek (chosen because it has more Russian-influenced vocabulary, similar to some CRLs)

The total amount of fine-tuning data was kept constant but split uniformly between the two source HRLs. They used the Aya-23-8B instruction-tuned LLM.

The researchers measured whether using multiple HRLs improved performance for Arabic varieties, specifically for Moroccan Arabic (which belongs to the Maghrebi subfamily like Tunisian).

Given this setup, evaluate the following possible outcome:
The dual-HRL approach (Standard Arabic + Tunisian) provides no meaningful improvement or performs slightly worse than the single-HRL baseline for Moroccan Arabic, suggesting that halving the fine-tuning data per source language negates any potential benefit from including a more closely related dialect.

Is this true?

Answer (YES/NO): NO